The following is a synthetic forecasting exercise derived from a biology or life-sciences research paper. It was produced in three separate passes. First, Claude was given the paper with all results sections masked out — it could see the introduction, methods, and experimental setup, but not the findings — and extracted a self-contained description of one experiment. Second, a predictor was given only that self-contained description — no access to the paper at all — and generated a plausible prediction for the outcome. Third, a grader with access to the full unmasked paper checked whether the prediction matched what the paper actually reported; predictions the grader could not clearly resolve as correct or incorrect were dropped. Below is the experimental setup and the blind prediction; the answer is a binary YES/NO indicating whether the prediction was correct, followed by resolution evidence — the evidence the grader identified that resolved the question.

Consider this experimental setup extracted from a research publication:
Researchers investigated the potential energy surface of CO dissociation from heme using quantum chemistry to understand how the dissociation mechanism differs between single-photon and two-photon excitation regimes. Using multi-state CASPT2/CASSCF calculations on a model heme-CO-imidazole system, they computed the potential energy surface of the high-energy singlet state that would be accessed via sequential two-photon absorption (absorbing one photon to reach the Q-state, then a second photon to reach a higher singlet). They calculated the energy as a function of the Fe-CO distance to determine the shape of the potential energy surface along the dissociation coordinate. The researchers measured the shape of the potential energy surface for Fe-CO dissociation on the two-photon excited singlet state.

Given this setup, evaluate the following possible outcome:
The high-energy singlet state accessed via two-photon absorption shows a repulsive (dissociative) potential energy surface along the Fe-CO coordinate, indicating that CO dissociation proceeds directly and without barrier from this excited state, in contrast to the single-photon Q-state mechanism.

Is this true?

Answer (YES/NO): YES